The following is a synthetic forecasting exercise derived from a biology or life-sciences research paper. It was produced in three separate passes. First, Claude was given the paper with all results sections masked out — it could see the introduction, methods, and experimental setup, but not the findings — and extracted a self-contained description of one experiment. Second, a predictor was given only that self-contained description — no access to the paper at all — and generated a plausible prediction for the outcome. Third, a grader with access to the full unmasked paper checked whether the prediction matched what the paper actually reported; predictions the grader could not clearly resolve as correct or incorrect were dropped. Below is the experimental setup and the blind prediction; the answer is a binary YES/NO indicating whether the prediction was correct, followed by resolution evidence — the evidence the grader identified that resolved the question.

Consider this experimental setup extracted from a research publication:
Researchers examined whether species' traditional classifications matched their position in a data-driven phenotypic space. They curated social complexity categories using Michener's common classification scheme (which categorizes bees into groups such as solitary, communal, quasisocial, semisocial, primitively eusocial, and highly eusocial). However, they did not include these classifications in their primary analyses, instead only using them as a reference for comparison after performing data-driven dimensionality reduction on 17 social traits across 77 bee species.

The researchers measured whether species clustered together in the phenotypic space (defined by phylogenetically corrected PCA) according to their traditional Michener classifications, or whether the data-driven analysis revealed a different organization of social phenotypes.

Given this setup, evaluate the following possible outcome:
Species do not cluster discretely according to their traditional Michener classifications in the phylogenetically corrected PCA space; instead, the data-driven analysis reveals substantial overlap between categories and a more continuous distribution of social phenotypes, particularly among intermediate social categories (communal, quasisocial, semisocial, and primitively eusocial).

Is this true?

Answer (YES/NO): YES